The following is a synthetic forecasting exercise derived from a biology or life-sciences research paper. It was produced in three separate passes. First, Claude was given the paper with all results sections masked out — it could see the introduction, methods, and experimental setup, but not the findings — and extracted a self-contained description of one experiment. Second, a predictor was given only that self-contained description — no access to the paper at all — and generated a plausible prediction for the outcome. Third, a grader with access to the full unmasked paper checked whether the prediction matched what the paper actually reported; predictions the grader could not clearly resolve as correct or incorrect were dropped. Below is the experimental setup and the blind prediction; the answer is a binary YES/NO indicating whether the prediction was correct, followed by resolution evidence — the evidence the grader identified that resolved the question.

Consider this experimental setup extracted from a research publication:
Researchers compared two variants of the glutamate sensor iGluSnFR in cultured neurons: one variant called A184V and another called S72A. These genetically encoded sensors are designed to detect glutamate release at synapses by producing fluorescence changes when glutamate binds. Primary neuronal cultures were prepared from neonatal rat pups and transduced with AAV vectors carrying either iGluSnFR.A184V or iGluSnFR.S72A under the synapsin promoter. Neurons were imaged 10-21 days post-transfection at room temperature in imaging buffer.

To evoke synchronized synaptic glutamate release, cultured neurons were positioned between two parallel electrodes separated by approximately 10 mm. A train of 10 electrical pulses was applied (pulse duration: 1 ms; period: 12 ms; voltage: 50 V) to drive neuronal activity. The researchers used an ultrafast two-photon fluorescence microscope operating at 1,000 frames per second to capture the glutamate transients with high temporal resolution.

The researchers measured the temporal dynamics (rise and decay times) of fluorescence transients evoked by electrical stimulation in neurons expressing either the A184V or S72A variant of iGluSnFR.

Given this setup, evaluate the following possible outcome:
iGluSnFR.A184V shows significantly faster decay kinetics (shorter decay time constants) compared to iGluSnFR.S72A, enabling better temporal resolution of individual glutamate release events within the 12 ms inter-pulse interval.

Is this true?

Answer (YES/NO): NO